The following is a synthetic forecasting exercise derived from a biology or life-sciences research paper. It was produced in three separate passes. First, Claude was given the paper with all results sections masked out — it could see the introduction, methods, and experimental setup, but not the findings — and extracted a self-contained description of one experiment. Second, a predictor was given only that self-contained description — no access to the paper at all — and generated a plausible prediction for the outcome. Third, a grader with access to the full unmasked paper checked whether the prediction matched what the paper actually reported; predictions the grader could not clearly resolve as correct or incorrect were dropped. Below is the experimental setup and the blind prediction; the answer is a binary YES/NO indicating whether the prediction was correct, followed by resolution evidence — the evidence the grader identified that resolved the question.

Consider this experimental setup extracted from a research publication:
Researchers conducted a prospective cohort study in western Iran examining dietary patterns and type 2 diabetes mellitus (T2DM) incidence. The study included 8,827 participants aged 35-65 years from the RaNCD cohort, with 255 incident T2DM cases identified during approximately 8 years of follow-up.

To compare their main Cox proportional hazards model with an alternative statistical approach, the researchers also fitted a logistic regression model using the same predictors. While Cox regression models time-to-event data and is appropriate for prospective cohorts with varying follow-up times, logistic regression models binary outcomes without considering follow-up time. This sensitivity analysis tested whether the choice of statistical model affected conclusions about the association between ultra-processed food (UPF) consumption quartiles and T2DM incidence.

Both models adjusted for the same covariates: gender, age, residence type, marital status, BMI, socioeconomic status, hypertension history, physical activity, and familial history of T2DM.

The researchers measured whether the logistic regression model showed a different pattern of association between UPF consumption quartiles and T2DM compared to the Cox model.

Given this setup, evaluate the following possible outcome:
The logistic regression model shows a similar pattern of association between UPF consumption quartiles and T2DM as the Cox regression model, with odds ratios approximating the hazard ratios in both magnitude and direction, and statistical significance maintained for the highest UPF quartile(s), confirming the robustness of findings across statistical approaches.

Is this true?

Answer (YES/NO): NO